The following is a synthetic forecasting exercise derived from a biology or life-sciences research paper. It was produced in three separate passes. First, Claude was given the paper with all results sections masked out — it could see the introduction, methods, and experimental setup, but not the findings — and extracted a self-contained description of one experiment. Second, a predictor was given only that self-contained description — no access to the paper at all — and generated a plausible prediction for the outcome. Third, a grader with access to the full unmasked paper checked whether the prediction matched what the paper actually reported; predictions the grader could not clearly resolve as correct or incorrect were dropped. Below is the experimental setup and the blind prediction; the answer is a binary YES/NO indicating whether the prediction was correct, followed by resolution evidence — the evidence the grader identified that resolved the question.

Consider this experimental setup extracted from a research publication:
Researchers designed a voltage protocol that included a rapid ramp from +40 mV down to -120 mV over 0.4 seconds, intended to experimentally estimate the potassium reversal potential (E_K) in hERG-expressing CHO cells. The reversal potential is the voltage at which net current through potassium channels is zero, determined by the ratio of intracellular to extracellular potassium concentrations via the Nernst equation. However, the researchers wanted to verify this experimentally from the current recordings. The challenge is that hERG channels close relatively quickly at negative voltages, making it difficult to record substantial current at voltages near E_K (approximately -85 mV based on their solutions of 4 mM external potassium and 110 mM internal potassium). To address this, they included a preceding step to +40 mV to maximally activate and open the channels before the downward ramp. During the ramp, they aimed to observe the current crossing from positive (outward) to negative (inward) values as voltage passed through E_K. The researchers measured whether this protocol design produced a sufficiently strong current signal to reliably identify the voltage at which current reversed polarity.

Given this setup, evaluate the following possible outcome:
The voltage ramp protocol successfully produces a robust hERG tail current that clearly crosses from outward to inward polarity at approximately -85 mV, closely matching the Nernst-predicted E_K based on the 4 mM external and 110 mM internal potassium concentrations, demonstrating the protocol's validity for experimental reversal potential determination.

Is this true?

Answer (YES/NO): YES